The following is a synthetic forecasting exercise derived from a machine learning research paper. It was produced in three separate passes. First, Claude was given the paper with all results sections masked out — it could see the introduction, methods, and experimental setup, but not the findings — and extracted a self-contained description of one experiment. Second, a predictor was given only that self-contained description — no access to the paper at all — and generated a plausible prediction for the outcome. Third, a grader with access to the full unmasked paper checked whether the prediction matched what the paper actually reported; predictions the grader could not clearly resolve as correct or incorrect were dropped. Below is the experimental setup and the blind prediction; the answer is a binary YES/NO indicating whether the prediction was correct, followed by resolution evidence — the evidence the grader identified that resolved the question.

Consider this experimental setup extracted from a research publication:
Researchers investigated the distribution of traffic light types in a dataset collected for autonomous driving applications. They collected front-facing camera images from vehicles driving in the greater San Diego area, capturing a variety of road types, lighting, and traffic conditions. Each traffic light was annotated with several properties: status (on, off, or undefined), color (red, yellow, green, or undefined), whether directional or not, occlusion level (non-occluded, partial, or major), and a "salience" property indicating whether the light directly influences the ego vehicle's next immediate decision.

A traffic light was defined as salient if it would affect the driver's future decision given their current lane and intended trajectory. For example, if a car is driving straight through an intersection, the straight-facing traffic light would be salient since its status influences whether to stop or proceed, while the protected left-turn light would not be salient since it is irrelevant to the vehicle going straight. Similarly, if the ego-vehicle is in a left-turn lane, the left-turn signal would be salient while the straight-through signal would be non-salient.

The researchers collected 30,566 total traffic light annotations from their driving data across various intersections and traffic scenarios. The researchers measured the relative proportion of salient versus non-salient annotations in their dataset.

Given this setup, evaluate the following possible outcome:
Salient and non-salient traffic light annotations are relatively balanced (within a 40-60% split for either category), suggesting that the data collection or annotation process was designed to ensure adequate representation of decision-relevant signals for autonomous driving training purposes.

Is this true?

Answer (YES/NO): NO